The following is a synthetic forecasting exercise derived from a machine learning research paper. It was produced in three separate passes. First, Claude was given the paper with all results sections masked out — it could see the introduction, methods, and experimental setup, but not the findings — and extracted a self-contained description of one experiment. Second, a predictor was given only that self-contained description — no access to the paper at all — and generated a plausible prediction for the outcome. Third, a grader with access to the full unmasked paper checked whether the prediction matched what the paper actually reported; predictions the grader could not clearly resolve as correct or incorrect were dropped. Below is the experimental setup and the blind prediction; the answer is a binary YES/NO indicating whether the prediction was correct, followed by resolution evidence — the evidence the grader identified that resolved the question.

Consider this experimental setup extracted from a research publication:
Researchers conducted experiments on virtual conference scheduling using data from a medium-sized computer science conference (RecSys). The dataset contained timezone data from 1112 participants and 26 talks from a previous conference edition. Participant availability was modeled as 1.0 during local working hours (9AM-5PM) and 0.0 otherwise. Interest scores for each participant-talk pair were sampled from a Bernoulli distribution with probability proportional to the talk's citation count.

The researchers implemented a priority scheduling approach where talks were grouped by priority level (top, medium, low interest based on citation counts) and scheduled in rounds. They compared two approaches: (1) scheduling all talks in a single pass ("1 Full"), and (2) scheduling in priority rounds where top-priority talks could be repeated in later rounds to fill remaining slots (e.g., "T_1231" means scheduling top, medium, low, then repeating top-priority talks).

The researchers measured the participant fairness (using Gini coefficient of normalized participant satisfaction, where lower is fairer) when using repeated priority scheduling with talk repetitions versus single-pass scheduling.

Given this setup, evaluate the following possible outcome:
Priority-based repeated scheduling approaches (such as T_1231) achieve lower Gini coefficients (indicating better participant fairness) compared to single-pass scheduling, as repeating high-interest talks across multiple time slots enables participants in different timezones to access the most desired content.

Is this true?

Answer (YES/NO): YES